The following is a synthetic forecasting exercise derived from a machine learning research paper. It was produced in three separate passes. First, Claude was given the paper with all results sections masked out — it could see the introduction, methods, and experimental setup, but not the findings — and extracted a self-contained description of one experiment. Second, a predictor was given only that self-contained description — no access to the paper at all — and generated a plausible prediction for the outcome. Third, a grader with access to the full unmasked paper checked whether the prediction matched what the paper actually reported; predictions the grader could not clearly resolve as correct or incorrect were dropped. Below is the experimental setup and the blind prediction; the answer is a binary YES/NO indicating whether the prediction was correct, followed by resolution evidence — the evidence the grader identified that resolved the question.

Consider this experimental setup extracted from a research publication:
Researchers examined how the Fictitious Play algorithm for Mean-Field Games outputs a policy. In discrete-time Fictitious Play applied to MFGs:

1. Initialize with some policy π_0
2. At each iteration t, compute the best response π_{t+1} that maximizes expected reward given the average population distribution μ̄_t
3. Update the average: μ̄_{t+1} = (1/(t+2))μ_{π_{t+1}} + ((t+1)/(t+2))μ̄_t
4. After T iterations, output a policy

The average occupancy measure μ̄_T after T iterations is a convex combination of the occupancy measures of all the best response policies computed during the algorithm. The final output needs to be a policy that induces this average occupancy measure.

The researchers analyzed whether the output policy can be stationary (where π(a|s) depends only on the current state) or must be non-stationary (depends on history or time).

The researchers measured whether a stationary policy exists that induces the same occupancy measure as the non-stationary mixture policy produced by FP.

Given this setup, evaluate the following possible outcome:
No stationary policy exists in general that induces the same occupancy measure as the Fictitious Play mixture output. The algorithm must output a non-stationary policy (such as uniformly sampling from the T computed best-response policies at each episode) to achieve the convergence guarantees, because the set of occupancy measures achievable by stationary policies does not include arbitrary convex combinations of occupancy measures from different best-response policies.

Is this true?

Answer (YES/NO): NO